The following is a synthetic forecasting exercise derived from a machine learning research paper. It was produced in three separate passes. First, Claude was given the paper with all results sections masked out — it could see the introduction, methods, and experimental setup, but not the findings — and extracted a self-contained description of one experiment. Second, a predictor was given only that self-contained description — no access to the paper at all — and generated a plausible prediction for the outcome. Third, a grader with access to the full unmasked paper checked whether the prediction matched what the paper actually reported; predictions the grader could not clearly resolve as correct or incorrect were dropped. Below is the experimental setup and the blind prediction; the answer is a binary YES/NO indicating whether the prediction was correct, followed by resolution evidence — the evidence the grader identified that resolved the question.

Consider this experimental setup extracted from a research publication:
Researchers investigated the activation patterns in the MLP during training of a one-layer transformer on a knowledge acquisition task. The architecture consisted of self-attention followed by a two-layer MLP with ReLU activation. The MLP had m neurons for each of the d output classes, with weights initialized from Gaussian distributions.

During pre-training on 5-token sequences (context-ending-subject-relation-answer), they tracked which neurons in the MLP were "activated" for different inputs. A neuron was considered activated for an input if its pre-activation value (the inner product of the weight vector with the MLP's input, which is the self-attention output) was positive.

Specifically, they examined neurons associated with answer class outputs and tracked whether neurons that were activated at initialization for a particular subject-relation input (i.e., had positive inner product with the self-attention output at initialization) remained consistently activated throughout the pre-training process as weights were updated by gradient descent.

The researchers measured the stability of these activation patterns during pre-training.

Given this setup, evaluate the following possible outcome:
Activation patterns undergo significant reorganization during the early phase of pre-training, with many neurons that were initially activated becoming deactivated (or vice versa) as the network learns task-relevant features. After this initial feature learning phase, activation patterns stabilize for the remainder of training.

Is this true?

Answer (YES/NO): NO